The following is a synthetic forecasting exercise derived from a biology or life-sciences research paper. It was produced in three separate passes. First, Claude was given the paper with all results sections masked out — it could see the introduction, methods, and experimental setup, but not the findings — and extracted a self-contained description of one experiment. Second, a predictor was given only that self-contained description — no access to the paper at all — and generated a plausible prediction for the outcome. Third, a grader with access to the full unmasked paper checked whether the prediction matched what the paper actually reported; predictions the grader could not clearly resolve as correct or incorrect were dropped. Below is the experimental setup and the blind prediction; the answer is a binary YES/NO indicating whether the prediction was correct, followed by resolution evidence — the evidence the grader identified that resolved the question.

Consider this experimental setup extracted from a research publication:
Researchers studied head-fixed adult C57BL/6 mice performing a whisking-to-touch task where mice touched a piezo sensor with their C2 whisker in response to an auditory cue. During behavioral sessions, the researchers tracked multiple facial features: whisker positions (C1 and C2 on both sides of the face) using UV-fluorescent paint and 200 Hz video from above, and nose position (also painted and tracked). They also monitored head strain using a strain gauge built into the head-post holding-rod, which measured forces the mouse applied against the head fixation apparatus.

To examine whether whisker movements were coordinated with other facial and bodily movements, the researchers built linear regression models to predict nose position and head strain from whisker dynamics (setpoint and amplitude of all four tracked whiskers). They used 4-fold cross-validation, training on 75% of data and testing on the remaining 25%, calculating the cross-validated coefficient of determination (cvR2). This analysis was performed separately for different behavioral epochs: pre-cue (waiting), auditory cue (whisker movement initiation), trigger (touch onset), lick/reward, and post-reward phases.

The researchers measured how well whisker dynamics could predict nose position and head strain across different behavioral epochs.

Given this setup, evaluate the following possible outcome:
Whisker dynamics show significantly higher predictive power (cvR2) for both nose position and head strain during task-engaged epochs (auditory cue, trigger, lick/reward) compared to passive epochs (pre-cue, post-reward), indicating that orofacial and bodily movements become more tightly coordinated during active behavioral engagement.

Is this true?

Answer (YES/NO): NO